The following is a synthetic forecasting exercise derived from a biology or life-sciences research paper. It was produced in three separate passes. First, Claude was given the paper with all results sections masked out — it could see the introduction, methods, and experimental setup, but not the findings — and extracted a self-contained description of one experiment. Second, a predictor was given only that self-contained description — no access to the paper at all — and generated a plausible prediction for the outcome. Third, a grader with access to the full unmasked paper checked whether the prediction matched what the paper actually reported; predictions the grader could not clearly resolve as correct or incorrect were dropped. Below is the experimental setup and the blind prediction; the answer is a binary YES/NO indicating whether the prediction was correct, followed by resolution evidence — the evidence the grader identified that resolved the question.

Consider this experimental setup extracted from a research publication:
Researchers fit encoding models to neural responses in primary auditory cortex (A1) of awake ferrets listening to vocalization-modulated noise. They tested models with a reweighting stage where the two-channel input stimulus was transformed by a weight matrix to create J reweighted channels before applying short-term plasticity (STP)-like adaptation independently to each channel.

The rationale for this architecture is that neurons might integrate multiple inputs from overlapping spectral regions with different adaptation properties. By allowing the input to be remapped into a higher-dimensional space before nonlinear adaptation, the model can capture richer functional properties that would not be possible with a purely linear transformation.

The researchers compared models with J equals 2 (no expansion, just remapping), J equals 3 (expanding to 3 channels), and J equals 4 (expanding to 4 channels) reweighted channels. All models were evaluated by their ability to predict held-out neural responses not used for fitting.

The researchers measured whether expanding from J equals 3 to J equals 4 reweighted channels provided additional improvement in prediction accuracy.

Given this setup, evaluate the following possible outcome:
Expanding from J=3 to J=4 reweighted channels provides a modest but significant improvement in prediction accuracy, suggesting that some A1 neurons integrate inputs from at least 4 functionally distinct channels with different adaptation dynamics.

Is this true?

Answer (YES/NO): NO